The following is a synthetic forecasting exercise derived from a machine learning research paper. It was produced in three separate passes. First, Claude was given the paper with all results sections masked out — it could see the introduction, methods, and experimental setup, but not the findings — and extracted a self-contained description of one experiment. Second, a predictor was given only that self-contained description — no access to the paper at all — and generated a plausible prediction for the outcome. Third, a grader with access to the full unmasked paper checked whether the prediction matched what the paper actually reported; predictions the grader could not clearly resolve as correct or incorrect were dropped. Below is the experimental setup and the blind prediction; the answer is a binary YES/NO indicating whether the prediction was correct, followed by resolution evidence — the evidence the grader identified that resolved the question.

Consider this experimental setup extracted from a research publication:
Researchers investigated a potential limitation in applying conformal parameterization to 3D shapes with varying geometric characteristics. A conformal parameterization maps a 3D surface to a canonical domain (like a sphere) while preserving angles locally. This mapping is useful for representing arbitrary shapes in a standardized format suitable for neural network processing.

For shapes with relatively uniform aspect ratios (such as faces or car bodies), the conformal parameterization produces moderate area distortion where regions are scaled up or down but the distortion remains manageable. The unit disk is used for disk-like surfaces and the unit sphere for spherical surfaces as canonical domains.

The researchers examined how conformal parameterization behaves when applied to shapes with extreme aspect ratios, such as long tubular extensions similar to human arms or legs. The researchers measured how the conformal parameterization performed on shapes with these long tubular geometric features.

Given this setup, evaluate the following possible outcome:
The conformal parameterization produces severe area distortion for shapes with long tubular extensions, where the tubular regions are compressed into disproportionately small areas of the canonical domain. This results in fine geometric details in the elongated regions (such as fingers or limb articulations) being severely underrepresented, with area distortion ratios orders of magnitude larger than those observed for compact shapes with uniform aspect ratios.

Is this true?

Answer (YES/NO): YES